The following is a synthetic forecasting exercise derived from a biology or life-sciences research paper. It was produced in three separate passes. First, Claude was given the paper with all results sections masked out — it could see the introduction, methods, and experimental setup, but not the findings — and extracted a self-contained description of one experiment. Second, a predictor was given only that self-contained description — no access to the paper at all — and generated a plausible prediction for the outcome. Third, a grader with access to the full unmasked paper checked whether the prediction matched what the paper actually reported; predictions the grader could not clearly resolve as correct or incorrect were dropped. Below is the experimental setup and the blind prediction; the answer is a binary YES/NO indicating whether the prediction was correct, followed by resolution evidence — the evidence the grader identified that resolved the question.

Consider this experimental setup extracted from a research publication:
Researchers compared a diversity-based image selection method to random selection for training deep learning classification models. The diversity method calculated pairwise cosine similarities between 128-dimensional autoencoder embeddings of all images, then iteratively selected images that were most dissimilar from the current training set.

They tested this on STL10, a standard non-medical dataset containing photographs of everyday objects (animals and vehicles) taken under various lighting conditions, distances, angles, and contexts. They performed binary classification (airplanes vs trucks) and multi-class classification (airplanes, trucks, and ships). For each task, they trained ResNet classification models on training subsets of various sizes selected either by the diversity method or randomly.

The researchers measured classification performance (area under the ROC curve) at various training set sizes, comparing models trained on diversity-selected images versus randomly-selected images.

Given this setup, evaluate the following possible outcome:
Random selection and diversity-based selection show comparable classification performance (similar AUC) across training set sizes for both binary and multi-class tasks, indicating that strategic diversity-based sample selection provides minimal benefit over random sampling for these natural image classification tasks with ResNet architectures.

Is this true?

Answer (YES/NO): NO